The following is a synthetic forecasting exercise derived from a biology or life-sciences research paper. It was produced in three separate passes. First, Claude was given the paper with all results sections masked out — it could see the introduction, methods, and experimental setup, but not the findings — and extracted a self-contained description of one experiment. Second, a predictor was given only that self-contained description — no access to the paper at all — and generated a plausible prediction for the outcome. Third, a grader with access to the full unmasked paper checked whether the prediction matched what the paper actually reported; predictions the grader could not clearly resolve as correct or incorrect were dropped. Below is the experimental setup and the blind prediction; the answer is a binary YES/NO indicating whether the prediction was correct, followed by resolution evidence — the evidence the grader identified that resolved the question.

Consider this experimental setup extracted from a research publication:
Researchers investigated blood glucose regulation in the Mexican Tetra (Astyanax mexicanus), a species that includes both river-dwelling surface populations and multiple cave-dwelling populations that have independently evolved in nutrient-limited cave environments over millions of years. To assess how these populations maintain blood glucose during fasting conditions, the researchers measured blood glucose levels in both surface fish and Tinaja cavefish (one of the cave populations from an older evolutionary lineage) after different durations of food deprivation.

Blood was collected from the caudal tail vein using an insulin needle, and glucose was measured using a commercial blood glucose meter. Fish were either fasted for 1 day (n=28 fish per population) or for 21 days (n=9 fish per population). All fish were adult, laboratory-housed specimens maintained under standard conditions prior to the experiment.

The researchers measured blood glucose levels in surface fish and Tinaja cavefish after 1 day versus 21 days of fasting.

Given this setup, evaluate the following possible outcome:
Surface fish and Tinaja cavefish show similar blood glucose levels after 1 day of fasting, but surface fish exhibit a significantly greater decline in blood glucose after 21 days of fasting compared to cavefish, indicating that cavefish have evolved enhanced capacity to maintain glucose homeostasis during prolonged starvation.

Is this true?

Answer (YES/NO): NO